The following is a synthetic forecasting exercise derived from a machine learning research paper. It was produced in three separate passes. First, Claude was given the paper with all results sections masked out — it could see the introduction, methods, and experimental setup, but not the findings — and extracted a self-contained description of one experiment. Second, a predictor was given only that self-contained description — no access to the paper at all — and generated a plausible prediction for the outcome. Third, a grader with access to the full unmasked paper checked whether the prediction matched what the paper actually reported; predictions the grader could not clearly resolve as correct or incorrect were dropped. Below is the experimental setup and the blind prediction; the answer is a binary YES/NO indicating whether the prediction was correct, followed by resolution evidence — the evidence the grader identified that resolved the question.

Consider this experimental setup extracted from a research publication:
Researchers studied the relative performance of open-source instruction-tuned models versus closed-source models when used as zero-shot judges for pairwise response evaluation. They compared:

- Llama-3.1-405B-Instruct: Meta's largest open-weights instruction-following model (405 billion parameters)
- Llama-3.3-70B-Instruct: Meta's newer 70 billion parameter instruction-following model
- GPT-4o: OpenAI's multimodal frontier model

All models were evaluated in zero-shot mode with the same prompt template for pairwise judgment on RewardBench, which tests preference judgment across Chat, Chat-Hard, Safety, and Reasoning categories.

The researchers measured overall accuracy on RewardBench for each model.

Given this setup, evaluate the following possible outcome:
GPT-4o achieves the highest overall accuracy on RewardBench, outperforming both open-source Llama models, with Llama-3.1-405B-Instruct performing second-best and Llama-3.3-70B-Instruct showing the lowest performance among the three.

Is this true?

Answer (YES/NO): NO